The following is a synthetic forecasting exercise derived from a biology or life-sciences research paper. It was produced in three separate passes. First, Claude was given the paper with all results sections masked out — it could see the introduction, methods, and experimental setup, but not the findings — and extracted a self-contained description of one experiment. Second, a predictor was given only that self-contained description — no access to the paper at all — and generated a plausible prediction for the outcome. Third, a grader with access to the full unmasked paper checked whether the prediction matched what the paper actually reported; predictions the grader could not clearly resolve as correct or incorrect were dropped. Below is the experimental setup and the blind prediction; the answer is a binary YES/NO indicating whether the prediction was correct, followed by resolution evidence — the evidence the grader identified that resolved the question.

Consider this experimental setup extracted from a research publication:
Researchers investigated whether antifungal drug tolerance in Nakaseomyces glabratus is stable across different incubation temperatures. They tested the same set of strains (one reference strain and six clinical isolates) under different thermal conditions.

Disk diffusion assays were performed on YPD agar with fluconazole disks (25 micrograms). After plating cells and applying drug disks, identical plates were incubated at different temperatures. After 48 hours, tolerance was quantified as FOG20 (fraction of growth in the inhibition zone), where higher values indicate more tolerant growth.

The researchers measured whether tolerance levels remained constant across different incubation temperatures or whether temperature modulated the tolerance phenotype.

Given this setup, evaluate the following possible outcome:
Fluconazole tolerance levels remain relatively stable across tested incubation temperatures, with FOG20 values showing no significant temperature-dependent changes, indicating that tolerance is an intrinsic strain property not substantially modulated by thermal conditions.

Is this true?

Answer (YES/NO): NO